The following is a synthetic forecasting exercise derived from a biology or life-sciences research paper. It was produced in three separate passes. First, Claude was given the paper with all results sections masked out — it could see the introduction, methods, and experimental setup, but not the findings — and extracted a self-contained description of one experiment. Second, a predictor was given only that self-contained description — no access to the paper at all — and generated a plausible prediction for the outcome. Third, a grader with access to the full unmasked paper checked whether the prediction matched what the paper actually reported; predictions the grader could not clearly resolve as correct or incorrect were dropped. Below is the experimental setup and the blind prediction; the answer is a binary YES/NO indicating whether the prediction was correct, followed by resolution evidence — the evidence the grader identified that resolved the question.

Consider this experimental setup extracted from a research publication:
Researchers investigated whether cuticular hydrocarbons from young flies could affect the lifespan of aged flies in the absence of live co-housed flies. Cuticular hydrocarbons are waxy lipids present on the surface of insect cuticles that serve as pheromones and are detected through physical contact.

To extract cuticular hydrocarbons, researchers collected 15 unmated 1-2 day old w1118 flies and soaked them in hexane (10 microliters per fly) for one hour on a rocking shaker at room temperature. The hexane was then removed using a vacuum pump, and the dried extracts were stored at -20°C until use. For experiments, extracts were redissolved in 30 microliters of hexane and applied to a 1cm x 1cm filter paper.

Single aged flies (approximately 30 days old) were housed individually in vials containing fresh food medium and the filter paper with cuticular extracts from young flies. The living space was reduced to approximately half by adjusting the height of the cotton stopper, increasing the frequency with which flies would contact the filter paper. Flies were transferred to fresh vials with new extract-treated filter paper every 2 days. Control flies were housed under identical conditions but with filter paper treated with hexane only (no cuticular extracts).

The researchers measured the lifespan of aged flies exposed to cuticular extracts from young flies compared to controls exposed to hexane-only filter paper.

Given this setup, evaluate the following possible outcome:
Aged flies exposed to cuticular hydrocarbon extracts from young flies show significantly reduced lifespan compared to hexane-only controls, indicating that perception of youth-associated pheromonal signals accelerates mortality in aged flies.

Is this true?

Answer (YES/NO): NO